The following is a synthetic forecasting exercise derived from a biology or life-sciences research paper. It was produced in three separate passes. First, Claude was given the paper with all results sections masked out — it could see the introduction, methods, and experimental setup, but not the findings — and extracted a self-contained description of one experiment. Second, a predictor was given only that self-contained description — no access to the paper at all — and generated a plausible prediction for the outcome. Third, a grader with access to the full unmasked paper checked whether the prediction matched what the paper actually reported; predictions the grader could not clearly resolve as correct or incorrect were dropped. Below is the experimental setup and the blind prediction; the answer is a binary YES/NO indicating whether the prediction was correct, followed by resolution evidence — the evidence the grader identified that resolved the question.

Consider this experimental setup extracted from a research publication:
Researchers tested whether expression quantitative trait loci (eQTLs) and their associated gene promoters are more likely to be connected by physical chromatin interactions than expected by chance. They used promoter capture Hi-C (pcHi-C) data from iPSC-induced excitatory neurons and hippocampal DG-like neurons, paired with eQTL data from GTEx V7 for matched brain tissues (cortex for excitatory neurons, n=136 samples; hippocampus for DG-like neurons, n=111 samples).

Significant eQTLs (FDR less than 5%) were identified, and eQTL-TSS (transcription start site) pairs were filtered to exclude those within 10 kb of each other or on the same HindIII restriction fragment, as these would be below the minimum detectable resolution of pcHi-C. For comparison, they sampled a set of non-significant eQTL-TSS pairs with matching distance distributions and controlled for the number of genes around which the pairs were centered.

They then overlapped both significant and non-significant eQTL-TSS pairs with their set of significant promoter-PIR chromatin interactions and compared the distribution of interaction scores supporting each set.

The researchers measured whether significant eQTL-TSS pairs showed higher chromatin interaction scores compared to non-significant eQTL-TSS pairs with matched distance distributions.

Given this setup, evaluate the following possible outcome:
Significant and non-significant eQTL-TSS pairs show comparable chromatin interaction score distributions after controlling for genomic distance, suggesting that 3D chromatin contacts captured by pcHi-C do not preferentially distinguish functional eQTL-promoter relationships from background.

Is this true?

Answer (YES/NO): NO